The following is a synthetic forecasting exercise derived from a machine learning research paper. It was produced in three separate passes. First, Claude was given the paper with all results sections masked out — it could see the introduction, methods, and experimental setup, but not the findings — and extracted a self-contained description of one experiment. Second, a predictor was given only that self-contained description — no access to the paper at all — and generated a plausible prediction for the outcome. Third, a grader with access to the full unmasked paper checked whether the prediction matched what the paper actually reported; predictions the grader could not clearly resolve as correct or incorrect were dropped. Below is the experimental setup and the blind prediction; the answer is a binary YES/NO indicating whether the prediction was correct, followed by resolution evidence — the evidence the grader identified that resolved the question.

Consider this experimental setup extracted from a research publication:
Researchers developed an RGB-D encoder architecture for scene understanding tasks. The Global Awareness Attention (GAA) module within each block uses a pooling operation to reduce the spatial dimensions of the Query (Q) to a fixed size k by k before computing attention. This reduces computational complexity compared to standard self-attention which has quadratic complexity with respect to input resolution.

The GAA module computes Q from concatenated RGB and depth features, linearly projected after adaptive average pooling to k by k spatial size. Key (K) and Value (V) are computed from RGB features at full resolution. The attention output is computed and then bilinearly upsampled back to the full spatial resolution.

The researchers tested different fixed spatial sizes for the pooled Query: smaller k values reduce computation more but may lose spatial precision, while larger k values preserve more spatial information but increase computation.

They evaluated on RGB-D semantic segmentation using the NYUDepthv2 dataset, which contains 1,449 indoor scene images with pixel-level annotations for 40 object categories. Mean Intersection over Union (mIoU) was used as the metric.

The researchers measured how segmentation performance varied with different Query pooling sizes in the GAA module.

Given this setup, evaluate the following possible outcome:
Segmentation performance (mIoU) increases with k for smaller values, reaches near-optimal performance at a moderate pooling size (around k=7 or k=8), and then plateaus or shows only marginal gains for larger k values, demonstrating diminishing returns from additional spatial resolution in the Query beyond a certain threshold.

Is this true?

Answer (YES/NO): YES